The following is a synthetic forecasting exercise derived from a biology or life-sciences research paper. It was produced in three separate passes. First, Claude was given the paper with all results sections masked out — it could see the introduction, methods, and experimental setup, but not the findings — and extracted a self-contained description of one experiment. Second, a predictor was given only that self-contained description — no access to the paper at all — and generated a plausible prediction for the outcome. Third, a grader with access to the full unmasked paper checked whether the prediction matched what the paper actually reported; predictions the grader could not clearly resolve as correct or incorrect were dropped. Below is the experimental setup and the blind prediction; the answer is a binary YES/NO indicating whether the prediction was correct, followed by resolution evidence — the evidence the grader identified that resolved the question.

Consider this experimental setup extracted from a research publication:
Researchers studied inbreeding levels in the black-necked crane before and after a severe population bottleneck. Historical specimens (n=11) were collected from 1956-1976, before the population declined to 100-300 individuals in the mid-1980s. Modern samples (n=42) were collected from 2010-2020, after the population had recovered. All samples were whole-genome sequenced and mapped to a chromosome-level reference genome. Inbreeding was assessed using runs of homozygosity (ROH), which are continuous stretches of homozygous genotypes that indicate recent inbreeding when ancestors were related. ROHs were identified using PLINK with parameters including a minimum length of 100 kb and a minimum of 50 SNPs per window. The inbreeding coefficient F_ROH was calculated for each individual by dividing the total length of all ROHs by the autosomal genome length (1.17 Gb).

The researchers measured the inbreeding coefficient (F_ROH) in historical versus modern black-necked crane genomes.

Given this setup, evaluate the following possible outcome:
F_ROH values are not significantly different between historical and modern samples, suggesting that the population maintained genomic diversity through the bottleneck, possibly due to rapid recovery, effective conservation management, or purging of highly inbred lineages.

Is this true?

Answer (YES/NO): NO